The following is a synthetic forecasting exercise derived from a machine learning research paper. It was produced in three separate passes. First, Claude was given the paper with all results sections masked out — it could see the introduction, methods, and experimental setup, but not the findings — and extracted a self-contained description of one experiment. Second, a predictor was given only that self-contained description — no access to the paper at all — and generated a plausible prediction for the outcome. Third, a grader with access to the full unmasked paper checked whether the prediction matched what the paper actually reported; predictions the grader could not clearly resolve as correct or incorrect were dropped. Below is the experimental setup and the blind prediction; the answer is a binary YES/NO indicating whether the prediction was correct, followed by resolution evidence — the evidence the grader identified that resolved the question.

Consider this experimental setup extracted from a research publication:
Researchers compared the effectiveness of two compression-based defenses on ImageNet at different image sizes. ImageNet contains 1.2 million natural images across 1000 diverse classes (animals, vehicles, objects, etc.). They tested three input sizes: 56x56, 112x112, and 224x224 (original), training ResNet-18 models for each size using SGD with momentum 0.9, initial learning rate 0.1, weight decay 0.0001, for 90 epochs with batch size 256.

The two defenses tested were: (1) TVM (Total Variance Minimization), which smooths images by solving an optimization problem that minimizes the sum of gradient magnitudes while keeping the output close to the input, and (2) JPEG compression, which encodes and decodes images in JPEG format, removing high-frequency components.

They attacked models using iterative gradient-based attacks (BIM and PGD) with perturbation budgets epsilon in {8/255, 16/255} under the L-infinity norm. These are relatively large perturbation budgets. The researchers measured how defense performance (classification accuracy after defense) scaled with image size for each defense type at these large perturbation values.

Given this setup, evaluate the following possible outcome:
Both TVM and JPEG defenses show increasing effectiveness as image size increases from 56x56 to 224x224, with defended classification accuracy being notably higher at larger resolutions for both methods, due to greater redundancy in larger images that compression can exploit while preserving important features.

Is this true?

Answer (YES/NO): NO